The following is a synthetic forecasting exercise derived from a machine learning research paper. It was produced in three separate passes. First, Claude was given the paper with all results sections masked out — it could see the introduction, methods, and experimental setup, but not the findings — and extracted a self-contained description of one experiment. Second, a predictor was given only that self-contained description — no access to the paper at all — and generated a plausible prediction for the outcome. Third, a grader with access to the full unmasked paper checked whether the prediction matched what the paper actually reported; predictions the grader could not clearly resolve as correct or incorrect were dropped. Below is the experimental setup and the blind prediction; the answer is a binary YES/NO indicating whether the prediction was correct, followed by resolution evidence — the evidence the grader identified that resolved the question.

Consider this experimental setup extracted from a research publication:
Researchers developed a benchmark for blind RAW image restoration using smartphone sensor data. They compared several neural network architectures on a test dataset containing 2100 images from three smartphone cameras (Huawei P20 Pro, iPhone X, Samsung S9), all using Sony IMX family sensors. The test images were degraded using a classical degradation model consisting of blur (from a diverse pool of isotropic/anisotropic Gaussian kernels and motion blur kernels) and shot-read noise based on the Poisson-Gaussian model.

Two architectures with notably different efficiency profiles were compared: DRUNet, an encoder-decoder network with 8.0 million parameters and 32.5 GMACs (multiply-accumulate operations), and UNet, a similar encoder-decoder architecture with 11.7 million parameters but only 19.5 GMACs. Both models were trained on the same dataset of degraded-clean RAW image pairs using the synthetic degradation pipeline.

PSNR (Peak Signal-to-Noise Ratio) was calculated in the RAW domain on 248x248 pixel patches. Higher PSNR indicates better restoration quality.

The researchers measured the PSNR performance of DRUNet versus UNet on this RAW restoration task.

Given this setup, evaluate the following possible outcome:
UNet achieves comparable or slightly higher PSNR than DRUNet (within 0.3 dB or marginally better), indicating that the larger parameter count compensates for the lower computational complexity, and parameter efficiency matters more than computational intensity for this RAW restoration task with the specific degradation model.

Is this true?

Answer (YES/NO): NO